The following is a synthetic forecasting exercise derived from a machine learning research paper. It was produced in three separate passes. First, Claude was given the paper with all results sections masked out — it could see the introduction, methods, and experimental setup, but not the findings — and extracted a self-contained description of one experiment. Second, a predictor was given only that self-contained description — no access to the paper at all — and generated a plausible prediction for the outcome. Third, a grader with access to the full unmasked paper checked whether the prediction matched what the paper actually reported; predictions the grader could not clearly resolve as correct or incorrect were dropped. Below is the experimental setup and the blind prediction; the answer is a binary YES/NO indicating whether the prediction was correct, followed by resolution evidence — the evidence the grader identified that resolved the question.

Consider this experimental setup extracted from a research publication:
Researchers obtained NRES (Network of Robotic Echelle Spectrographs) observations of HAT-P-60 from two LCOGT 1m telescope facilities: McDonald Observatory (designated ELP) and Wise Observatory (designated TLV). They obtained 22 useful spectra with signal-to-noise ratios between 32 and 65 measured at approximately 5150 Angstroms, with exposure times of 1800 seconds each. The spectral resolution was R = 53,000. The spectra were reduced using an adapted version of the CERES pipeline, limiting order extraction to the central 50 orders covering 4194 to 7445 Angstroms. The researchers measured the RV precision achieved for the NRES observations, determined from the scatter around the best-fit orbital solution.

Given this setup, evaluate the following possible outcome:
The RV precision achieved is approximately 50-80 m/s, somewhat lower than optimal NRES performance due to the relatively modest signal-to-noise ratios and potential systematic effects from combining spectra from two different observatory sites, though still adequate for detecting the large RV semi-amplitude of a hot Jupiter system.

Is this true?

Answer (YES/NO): YES